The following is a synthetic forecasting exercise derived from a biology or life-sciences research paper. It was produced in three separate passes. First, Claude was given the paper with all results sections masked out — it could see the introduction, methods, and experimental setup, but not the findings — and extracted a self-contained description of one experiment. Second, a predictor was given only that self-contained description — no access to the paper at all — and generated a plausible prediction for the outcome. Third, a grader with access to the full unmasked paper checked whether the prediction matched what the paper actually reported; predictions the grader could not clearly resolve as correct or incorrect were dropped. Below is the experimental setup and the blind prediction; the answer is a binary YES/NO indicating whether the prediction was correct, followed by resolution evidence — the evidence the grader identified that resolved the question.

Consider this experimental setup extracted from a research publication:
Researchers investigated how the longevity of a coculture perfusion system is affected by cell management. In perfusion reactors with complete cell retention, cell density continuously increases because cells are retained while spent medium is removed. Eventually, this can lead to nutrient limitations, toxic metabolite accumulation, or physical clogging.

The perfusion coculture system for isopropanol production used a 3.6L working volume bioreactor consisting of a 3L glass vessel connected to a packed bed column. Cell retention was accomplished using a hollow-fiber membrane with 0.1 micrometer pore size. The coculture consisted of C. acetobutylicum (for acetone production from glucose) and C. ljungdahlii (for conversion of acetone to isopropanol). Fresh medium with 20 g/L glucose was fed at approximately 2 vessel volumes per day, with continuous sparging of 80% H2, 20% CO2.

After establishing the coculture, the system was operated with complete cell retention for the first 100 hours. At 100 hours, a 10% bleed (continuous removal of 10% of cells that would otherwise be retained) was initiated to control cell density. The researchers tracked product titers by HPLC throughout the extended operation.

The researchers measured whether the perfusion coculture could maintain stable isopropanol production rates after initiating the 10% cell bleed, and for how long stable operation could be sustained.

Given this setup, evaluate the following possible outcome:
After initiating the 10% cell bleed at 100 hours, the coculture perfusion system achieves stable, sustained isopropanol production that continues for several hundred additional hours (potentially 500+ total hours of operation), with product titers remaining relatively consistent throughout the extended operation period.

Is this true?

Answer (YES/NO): NO